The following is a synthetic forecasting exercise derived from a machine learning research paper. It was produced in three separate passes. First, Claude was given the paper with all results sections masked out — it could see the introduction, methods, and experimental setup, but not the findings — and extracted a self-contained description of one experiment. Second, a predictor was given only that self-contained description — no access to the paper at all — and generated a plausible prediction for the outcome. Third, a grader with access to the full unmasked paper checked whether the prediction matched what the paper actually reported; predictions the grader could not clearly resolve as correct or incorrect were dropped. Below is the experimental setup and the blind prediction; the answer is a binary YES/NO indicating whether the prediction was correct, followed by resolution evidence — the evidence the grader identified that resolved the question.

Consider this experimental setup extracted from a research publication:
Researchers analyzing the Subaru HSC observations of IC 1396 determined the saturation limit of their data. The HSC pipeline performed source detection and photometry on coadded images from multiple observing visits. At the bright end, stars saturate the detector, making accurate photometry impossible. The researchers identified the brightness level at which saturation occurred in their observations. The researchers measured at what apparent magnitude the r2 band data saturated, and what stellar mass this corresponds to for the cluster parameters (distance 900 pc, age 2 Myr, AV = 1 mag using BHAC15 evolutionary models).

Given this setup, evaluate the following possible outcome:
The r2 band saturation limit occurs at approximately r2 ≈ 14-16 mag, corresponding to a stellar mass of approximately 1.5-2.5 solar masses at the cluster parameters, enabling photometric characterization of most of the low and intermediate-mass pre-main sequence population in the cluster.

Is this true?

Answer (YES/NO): NO